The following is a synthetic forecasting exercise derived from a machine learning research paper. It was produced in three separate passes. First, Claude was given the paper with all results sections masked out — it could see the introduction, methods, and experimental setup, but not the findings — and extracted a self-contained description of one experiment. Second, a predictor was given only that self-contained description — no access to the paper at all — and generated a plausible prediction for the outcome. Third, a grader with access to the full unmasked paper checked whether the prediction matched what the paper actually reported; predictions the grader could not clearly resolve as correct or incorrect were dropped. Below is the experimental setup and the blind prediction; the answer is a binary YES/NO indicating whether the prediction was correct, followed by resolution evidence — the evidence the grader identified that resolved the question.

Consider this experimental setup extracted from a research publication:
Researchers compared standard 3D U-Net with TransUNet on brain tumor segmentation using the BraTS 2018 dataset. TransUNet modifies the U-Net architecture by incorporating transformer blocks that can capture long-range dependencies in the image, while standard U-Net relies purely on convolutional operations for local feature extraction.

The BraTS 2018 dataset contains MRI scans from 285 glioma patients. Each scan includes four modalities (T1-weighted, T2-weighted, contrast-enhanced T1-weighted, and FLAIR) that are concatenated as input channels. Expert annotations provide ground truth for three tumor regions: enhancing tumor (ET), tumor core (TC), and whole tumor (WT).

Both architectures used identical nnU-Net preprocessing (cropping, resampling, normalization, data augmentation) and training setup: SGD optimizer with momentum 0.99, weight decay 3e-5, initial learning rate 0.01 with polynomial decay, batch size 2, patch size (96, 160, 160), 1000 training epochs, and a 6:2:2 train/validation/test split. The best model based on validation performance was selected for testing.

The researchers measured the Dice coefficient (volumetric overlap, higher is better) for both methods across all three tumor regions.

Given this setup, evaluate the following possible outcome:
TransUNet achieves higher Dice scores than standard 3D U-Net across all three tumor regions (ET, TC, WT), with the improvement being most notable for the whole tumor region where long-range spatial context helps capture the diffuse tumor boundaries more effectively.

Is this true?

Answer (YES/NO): NO